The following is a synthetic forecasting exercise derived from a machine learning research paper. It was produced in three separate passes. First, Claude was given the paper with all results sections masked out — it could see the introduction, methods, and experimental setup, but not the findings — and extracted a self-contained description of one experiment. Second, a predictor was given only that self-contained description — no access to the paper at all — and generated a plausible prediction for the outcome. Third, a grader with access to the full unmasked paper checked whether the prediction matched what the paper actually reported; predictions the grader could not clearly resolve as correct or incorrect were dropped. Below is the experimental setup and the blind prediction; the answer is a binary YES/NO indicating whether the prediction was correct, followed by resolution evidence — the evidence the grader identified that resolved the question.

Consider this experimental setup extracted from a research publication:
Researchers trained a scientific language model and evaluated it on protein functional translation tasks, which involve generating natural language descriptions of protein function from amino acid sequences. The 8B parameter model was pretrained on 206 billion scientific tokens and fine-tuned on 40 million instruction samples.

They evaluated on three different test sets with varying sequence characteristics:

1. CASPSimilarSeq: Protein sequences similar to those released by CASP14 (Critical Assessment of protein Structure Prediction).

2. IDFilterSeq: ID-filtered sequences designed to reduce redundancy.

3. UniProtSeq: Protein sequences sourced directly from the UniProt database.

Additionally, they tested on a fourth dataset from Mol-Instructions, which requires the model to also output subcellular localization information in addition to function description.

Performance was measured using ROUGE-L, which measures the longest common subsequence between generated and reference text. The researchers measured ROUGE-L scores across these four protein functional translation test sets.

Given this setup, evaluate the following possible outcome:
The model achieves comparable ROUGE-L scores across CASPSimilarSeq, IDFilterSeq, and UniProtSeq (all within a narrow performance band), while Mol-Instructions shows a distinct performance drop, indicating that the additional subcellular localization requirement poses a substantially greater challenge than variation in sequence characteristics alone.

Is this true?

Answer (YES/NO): NO